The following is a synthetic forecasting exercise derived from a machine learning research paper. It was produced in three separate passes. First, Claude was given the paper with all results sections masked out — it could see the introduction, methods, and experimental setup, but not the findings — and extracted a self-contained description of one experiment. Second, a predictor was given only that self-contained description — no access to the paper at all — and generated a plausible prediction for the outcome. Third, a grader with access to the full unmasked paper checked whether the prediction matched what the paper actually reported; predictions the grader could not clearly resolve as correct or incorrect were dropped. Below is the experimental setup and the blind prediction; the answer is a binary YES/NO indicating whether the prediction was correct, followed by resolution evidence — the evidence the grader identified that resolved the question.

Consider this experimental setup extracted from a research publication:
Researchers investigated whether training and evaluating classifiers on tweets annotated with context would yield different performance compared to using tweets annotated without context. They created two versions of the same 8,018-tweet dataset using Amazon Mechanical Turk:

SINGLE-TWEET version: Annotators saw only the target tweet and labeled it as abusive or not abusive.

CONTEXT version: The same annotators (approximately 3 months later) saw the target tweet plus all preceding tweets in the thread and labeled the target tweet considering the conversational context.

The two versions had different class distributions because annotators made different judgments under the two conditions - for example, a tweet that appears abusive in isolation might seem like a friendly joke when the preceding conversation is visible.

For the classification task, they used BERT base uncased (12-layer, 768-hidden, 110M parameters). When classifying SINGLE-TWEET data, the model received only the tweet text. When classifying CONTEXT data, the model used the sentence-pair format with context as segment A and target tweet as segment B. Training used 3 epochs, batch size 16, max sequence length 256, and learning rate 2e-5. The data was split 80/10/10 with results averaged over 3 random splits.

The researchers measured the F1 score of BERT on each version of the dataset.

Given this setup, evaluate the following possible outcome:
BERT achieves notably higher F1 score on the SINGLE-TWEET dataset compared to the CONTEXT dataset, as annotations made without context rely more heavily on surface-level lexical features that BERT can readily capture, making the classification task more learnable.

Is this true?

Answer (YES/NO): YES